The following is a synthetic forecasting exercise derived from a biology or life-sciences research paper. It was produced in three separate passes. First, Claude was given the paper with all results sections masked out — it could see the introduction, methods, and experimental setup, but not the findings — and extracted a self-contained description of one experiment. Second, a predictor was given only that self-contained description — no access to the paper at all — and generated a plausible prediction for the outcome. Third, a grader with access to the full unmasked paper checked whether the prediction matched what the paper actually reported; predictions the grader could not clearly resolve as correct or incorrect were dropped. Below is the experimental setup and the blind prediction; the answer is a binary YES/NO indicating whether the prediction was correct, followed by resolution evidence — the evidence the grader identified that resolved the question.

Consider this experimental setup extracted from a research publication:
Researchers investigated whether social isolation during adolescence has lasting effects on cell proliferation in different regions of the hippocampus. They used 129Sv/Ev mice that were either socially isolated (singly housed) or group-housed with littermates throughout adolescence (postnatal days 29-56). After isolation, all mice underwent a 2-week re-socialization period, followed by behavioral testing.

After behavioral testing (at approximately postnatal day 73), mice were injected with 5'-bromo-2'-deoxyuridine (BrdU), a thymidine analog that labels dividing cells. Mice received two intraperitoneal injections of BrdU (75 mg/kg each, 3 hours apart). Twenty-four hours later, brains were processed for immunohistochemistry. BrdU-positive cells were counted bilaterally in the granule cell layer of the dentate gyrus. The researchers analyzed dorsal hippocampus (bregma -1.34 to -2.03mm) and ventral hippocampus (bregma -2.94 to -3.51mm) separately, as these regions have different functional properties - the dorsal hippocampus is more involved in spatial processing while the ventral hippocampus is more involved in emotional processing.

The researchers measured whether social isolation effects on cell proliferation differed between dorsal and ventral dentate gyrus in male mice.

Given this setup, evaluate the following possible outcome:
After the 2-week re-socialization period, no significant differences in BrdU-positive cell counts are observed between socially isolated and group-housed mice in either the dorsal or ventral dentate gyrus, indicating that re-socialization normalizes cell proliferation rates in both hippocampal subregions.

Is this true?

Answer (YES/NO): NO